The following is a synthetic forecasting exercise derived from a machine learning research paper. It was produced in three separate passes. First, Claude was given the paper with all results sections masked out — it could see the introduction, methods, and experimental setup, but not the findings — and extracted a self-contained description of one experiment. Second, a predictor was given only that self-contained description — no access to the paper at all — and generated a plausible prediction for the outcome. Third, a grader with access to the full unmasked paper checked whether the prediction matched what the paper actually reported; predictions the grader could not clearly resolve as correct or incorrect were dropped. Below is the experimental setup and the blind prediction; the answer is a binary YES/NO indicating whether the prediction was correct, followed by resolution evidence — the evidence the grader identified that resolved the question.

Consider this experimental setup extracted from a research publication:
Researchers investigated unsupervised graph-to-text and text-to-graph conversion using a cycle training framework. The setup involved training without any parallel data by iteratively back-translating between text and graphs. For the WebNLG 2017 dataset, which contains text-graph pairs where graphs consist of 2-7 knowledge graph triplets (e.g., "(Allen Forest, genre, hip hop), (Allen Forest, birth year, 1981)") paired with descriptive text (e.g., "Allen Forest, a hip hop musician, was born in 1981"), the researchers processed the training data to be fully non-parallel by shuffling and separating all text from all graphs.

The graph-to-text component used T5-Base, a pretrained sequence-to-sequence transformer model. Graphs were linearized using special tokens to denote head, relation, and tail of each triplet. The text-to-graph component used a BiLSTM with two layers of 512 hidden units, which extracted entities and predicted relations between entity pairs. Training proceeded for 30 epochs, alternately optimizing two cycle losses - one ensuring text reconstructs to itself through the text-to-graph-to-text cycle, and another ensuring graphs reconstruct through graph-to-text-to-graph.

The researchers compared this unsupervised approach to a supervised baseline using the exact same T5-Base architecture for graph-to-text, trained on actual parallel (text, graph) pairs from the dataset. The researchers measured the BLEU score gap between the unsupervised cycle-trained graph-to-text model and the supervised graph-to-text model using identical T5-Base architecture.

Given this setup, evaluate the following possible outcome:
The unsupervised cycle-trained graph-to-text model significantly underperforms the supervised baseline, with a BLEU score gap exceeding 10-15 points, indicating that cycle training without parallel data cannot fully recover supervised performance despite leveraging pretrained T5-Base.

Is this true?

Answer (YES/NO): NO